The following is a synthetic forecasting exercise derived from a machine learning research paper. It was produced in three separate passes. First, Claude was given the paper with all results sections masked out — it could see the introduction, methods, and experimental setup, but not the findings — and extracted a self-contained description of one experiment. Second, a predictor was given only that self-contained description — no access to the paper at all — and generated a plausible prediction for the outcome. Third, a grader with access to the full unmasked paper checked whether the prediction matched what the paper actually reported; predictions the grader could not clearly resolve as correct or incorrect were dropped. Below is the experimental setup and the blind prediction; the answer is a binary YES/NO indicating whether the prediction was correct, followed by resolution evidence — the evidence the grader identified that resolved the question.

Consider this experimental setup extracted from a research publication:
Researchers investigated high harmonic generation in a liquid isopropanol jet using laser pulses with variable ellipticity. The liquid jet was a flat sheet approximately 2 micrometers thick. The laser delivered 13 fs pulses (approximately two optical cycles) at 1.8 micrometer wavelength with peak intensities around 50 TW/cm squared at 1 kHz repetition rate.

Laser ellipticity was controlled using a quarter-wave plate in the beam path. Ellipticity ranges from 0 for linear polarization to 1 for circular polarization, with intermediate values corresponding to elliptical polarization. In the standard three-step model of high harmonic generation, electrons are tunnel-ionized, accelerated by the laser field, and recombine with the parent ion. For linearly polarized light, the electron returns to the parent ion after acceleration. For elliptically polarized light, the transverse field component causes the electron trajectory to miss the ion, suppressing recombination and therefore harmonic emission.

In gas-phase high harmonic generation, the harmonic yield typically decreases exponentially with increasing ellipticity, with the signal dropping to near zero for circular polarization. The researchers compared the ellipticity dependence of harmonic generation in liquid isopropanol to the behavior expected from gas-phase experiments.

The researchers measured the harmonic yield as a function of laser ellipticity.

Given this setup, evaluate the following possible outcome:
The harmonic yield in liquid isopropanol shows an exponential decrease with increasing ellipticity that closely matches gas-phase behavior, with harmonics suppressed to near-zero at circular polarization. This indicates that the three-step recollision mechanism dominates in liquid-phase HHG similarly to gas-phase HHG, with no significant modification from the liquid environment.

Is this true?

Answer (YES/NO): NO